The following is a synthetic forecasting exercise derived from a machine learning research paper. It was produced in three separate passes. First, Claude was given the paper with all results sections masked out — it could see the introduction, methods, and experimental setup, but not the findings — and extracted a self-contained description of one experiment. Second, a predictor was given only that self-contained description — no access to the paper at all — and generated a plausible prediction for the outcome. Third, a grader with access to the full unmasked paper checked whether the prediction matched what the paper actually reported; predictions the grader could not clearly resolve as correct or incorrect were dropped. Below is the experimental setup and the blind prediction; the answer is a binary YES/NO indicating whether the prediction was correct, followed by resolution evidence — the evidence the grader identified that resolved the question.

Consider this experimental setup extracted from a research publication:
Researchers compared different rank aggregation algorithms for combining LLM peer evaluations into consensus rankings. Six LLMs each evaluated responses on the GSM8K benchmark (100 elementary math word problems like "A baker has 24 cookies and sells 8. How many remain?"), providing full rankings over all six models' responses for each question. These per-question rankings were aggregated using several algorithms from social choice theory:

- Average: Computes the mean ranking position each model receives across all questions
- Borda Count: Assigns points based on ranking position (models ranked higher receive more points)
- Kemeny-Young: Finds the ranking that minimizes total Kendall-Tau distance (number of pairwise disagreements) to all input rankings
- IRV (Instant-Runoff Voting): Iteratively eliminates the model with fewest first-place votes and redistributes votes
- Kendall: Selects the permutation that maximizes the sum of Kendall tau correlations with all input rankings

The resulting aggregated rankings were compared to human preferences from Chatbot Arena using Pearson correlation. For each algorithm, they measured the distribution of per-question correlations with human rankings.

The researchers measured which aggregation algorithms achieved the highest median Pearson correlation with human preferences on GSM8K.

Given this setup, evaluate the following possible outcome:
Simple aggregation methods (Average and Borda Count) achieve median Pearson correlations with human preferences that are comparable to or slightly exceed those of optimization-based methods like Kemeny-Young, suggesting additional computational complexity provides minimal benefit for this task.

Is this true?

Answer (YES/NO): NO